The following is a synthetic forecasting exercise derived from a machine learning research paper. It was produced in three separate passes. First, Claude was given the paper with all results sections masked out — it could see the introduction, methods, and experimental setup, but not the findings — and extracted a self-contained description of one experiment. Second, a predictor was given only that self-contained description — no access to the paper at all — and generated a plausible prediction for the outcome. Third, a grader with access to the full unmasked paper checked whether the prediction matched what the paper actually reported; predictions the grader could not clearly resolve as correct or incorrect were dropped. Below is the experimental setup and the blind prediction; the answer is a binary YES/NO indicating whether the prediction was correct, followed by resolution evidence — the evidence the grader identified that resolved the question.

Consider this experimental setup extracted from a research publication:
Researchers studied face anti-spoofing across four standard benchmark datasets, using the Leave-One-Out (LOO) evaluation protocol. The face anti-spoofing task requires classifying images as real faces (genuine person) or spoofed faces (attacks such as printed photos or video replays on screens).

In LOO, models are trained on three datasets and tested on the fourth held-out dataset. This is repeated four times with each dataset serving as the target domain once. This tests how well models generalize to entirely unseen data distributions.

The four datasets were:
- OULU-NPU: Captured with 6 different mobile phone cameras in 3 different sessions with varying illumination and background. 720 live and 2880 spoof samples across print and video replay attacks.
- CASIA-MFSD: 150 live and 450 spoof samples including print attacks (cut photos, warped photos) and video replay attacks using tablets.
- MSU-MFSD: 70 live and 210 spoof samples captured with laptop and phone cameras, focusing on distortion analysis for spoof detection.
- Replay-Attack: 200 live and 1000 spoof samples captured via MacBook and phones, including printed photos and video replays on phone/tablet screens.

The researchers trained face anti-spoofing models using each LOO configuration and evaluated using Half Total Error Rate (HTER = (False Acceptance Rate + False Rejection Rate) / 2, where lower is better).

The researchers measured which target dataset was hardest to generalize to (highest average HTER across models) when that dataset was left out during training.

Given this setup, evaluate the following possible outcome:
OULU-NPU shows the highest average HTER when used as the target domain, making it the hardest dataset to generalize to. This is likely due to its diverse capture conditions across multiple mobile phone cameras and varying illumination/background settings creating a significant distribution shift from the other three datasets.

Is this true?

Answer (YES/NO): YES